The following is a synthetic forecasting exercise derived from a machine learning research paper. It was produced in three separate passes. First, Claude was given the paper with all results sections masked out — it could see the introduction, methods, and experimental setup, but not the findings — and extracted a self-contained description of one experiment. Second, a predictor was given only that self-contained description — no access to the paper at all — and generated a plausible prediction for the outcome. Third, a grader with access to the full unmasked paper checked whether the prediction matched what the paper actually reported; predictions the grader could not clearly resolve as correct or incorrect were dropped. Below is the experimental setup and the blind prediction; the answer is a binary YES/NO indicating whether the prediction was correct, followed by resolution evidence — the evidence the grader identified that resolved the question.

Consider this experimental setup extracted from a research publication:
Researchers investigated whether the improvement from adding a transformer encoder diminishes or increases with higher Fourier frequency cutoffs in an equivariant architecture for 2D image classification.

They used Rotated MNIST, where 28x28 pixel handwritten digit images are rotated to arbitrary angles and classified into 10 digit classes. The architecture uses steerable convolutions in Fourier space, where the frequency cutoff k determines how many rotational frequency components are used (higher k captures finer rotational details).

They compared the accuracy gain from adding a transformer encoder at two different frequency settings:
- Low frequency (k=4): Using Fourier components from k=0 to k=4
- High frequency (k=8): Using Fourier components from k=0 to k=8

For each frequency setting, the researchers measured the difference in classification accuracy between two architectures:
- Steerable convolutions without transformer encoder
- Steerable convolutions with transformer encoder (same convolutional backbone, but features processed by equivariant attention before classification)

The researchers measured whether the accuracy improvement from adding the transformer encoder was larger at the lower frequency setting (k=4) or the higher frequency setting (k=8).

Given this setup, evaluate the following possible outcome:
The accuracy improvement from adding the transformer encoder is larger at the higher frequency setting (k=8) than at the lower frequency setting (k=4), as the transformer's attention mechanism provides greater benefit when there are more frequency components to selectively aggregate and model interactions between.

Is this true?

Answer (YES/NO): NO